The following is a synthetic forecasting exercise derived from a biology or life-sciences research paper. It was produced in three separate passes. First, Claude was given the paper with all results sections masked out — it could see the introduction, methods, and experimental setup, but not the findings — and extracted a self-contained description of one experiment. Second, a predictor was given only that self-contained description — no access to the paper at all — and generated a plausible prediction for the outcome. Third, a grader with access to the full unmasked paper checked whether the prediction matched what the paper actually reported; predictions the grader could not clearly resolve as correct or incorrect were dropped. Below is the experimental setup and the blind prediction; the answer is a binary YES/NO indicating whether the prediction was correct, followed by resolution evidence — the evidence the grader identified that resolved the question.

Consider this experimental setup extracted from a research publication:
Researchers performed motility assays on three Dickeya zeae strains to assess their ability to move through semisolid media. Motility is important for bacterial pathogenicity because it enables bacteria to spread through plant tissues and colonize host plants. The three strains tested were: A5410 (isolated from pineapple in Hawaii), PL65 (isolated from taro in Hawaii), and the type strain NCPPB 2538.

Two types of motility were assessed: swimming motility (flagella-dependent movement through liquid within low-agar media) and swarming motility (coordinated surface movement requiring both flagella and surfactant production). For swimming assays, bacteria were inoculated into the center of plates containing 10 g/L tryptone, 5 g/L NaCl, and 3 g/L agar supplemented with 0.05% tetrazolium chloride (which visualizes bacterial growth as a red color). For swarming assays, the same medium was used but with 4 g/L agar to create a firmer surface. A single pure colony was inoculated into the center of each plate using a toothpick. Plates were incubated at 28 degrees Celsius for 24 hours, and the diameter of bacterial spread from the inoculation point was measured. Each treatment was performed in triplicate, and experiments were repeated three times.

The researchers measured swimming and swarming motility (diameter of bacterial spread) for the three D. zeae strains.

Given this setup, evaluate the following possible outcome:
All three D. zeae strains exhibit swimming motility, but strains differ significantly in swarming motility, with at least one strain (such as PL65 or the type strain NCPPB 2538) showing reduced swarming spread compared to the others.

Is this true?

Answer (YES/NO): NO